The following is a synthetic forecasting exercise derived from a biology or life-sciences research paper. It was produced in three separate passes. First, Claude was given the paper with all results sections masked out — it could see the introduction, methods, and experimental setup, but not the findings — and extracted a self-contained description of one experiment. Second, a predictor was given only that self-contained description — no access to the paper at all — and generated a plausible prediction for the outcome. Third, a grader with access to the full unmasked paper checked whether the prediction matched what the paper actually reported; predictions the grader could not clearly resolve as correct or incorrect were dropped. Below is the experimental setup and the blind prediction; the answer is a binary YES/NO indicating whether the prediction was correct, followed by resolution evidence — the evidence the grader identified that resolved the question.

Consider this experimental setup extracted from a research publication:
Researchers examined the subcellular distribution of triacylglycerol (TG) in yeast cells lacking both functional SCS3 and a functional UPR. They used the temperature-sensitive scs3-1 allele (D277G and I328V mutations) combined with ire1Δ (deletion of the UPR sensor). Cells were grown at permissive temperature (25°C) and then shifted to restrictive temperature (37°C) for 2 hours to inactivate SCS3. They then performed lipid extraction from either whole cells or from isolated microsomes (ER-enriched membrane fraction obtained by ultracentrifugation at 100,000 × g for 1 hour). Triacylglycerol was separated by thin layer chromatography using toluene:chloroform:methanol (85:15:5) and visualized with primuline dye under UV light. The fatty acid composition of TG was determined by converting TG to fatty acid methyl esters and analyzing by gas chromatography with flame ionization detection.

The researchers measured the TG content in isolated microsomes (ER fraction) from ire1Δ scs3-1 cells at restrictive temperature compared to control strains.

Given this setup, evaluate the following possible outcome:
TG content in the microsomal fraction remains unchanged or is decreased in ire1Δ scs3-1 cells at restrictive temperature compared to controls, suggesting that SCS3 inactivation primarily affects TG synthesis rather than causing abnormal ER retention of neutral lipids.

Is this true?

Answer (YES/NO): NO